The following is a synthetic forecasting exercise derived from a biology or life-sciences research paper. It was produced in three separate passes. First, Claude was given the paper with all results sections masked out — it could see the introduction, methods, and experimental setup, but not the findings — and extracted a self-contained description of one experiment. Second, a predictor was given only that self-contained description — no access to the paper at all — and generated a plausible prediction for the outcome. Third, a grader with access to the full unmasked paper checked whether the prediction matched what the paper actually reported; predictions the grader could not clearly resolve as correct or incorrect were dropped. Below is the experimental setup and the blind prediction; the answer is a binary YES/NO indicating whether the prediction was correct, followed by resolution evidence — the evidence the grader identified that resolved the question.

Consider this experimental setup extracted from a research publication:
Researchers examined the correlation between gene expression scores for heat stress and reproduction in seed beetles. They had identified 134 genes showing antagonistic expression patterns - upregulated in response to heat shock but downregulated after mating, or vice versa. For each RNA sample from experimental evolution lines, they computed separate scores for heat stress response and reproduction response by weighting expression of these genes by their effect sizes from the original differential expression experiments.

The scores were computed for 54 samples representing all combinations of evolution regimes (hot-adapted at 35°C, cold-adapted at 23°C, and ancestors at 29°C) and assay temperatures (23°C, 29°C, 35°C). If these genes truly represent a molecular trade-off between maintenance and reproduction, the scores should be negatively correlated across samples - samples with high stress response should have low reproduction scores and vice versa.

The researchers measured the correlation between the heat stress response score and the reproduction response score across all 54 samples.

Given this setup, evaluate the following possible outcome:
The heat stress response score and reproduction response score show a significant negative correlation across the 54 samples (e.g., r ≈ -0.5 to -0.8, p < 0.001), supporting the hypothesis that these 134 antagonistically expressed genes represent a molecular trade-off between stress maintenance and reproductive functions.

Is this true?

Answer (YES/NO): YES